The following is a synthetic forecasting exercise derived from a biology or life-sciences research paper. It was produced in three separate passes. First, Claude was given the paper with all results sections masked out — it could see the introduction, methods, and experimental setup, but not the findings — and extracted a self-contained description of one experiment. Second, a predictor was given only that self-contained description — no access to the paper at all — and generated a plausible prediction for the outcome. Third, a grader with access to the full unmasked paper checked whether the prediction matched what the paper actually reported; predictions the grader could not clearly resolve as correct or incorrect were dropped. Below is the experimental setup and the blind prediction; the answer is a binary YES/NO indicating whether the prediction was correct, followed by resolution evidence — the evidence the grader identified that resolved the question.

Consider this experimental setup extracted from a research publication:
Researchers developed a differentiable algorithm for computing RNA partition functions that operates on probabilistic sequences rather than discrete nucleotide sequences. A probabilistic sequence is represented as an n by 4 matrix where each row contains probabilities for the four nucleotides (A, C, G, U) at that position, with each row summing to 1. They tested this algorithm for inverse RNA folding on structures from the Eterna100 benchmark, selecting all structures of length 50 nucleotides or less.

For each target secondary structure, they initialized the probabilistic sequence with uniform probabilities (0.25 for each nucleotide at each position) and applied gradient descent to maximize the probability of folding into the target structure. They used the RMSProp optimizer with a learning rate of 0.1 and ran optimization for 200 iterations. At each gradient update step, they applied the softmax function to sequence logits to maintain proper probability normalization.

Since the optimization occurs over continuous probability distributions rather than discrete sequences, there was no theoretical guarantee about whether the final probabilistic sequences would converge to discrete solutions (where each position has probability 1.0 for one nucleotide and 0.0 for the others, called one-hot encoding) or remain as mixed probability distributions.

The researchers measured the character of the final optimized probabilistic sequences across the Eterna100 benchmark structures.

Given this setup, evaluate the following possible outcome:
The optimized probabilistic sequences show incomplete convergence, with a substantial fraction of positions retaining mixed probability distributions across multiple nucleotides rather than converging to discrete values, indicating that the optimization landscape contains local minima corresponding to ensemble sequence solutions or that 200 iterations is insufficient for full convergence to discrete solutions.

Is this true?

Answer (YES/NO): NO